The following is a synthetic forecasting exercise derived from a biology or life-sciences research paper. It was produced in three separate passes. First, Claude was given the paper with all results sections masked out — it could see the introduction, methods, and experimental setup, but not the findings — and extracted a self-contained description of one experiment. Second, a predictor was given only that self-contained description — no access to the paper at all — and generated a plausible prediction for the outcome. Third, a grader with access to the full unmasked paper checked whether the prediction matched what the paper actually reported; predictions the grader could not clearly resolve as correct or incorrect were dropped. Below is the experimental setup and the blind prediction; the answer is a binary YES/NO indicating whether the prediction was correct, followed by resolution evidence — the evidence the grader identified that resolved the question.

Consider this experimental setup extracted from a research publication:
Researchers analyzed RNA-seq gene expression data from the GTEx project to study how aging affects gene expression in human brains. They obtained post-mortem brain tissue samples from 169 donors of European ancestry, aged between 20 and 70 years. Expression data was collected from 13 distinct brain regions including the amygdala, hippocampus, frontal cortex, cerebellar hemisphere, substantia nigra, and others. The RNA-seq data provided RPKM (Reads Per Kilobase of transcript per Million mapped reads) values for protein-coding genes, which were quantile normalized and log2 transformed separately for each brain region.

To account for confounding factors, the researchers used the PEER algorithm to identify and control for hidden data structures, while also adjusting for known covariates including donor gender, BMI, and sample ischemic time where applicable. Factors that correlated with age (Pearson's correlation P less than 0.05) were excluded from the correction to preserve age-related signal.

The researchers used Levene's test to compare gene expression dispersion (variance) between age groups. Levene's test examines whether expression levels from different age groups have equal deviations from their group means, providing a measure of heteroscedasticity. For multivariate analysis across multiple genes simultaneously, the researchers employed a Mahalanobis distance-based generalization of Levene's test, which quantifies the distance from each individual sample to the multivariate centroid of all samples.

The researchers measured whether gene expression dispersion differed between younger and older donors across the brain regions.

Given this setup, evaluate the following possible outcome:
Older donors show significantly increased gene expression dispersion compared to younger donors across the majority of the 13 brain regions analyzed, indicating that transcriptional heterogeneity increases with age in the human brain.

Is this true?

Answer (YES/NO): NO